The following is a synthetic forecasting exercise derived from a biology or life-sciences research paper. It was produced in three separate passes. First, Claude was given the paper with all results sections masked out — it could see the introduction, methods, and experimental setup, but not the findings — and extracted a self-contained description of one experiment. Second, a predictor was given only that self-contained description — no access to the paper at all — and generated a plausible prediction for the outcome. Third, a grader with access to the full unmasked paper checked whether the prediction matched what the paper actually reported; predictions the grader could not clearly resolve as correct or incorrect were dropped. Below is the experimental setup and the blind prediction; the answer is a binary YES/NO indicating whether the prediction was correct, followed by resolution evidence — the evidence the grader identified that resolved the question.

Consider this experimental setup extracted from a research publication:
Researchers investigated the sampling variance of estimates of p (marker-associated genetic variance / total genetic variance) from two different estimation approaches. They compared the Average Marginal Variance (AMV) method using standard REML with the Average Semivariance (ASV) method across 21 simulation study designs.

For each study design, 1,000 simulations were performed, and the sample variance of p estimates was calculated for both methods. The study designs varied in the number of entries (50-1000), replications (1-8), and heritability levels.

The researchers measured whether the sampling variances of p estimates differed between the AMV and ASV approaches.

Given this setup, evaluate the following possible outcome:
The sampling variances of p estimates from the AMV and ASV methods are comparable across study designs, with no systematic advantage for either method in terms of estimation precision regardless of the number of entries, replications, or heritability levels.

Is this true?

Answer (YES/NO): NO